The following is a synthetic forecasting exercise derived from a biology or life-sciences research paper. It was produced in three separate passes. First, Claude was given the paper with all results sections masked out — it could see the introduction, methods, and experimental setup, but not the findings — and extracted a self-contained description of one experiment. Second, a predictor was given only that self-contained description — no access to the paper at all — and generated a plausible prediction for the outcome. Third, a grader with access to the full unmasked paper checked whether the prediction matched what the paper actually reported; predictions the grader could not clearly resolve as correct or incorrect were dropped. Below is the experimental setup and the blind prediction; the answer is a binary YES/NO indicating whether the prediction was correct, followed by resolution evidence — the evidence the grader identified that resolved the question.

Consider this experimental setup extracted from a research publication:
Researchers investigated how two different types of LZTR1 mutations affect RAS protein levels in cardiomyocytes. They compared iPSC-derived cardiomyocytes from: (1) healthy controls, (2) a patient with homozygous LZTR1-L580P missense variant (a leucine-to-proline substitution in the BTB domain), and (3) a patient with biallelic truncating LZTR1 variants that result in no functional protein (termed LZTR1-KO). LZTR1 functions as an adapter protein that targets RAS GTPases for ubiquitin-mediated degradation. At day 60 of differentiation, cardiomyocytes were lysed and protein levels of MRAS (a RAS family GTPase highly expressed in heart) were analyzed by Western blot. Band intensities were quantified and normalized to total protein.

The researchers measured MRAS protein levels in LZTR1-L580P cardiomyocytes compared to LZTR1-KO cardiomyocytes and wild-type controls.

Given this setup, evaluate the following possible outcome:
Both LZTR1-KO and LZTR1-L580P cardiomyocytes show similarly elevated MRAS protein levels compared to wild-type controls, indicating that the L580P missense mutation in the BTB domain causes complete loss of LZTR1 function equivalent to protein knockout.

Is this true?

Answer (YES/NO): NO